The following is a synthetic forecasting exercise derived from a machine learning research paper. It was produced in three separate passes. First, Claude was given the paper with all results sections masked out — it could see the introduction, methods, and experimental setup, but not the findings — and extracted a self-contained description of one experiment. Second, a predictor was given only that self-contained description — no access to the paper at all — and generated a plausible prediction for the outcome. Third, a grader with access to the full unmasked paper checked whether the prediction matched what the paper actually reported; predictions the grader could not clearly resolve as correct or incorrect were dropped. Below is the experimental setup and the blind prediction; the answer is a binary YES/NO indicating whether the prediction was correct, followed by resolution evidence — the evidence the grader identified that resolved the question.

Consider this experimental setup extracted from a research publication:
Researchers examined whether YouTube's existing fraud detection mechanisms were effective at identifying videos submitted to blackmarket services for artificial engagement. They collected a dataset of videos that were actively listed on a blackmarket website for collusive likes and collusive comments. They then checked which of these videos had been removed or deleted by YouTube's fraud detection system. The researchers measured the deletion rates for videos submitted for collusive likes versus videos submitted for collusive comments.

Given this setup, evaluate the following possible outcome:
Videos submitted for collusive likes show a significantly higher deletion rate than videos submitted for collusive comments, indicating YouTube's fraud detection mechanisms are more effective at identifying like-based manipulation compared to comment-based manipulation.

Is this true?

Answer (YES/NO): YES